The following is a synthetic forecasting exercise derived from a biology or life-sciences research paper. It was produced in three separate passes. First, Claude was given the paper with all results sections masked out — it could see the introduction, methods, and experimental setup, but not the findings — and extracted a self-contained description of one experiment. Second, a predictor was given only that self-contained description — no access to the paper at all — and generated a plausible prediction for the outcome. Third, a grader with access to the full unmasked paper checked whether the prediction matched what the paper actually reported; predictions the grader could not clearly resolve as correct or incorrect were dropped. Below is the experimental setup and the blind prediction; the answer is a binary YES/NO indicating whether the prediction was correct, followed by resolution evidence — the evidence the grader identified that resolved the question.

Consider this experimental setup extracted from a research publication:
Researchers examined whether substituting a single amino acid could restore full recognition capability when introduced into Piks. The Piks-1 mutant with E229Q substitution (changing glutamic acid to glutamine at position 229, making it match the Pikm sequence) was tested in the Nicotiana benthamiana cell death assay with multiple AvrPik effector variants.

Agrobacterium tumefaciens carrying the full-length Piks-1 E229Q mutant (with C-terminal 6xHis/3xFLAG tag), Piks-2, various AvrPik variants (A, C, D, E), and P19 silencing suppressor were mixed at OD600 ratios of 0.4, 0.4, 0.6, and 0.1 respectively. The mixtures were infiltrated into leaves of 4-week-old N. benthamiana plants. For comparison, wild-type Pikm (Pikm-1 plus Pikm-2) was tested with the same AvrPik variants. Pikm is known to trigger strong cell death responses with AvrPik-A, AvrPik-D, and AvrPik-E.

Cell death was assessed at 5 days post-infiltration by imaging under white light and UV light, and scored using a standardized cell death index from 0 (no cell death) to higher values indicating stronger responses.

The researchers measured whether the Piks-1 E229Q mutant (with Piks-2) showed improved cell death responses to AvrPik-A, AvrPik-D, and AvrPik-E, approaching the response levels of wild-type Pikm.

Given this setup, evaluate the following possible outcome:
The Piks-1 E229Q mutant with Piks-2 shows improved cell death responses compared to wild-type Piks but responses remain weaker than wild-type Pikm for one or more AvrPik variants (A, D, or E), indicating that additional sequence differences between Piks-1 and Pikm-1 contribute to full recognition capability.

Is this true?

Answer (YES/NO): YES